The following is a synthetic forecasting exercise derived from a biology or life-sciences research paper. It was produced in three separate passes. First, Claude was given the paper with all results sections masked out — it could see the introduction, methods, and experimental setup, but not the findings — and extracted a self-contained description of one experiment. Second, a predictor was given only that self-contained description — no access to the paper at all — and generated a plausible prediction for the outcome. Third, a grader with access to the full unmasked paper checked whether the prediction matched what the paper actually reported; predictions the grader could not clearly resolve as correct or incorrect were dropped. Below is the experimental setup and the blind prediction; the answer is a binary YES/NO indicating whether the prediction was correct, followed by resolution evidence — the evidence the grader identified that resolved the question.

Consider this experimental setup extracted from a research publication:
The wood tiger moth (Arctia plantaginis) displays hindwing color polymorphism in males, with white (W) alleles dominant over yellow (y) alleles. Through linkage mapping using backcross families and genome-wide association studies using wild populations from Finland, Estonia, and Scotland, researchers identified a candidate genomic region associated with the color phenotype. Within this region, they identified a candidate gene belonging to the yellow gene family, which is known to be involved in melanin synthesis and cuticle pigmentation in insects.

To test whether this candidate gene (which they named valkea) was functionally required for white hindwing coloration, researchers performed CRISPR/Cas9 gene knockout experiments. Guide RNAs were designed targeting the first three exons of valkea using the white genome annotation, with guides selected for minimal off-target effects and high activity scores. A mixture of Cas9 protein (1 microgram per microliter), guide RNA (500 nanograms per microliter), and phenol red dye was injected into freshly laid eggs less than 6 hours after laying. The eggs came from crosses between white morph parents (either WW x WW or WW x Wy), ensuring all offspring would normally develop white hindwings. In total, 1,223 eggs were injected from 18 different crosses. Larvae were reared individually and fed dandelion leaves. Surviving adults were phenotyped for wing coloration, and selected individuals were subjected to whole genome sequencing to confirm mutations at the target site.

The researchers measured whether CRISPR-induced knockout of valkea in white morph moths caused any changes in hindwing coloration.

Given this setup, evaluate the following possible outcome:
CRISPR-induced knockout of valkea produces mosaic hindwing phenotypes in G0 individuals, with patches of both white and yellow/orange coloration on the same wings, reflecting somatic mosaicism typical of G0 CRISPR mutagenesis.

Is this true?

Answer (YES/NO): NO